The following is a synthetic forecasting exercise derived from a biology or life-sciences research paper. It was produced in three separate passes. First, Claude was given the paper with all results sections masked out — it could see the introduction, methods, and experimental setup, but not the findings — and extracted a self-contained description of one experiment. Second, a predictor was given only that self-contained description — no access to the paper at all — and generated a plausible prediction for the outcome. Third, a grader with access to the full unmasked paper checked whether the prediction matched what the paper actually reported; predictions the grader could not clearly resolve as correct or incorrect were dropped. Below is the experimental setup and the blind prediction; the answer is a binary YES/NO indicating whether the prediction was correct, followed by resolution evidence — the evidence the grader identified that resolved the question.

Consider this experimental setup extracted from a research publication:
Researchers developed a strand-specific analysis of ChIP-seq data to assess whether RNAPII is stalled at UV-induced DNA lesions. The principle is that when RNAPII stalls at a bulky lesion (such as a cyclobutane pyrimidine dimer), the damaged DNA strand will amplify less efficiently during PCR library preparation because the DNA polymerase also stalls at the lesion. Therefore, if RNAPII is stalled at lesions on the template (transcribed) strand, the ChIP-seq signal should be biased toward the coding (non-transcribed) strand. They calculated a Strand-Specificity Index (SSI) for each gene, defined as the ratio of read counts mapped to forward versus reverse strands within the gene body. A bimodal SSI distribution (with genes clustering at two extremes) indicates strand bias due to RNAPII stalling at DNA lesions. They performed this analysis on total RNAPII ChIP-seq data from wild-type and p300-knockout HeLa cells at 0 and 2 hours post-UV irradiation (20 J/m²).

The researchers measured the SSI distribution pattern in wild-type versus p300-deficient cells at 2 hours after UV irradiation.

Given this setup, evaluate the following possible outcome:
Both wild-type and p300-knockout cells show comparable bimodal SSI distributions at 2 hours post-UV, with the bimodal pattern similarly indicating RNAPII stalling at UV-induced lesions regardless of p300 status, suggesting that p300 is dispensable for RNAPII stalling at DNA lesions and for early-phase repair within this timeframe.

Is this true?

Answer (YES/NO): NO